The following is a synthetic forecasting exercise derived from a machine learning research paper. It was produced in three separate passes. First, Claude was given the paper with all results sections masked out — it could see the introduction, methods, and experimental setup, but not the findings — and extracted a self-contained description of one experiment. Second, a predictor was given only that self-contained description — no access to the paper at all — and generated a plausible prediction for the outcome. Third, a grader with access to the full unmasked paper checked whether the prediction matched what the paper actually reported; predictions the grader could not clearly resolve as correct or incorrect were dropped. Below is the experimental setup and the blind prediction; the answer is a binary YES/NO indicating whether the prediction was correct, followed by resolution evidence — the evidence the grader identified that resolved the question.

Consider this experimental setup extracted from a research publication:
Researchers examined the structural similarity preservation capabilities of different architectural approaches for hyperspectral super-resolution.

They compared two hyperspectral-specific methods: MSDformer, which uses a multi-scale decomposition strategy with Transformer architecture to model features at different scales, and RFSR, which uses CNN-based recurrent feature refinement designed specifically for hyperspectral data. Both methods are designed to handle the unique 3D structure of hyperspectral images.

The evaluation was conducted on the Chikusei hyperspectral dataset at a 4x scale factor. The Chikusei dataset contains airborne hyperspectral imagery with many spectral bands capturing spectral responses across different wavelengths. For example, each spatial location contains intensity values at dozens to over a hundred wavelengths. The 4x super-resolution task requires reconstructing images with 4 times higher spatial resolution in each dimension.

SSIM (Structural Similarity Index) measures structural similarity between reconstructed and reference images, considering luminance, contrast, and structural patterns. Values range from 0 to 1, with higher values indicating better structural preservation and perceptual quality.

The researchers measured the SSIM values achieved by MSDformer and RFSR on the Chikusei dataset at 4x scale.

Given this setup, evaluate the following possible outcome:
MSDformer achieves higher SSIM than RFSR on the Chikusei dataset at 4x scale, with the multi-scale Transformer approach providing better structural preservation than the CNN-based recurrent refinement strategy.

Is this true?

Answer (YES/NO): YES